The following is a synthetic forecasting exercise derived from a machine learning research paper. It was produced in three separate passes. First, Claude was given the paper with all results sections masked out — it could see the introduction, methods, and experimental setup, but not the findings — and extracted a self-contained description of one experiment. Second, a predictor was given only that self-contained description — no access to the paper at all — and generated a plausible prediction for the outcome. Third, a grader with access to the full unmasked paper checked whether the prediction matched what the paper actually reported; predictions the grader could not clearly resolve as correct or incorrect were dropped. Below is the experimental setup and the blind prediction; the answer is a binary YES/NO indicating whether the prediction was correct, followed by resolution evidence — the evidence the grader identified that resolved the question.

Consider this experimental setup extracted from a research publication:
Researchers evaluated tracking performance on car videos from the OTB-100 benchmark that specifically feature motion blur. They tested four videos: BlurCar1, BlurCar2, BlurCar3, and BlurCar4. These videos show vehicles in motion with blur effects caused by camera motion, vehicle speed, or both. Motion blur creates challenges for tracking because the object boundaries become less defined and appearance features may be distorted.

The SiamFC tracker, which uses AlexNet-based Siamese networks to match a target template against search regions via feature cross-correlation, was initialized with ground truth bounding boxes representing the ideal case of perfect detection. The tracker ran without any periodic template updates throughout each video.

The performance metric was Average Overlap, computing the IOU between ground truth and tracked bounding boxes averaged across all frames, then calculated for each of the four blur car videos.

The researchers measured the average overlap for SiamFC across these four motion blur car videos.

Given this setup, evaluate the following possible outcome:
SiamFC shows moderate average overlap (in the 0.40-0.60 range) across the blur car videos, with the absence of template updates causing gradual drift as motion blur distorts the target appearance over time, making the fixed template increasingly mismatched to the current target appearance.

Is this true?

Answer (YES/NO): NO